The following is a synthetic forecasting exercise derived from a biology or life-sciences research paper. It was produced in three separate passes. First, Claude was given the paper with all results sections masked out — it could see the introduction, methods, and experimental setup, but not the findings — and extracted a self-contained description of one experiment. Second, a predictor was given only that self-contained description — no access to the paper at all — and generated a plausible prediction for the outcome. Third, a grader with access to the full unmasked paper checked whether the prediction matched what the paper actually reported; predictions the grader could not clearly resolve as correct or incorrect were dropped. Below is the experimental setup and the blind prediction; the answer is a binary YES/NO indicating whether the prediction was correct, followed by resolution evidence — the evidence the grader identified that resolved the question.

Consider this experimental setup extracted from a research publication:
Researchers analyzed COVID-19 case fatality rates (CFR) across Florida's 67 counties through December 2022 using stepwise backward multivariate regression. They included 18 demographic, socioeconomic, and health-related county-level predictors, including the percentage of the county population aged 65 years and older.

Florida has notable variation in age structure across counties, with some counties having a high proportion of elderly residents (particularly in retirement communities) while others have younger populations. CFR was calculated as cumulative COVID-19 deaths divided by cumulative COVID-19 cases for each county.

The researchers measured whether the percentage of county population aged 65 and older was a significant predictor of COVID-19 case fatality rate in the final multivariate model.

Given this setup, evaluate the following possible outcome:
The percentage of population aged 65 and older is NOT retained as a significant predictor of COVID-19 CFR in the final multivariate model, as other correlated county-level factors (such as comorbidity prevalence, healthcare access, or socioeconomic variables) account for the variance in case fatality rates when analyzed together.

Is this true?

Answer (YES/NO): YES